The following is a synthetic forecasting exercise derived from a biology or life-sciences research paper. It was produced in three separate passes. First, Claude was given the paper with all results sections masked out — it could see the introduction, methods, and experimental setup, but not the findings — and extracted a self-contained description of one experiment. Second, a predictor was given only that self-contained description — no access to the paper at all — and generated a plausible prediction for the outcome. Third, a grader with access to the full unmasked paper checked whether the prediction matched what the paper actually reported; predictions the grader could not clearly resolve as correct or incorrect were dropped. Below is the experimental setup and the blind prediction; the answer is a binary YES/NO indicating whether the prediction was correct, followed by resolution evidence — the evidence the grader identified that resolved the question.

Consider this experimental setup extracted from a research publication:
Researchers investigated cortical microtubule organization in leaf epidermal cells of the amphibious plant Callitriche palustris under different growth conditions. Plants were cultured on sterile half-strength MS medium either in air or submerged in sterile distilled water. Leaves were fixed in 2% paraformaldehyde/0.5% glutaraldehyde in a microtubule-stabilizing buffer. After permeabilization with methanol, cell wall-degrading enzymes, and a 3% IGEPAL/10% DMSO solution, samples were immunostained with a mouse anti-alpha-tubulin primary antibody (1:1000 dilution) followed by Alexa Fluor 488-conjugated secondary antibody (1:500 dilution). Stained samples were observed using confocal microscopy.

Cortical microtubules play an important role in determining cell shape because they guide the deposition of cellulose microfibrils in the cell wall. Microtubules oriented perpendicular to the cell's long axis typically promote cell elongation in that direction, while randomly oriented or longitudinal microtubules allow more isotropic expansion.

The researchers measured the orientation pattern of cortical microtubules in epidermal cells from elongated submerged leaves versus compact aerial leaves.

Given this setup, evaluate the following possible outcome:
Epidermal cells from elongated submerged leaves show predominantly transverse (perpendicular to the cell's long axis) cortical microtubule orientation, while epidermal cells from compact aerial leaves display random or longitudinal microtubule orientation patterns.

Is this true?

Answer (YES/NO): NO